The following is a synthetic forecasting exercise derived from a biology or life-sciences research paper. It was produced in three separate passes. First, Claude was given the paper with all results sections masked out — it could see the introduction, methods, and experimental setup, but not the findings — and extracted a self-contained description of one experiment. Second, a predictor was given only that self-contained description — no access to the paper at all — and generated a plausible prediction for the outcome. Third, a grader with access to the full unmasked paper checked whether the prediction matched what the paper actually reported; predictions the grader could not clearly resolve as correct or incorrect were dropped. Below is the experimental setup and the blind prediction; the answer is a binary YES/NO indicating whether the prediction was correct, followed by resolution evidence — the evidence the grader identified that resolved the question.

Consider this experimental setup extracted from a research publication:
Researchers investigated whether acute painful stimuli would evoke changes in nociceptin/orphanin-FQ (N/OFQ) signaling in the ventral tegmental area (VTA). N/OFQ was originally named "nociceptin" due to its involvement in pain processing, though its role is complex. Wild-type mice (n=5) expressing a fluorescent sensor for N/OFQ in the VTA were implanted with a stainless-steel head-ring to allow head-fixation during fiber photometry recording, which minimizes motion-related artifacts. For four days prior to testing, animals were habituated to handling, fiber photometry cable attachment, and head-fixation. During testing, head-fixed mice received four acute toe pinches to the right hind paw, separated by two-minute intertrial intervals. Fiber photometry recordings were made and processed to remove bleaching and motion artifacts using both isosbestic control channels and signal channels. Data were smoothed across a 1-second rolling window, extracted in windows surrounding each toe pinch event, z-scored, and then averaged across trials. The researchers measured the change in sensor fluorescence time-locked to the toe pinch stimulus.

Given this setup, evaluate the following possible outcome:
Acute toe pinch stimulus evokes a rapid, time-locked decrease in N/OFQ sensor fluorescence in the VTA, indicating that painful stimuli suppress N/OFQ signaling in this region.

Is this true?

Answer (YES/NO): NO